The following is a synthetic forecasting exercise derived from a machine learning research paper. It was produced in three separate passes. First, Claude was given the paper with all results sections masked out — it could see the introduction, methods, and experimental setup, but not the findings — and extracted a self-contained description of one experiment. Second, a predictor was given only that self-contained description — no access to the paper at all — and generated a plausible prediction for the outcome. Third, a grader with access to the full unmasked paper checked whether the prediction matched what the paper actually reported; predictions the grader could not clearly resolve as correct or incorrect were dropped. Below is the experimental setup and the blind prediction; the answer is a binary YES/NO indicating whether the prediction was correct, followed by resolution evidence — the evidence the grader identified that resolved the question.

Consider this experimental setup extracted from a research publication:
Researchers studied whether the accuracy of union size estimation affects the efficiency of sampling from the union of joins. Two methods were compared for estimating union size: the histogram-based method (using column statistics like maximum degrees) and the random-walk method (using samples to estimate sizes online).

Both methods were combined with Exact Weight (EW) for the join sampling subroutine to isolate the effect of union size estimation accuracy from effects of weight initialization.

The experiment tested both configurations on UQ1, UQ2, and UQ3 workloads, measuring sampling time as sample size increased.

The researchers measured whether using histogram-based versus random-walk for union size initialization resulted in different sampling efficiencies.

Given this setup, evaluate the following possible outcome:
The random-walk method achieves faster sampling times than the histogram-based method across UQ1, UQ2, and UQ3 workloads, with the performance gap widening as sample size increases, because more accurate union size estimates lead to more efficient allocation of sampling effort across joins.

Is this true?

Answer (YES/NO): NO